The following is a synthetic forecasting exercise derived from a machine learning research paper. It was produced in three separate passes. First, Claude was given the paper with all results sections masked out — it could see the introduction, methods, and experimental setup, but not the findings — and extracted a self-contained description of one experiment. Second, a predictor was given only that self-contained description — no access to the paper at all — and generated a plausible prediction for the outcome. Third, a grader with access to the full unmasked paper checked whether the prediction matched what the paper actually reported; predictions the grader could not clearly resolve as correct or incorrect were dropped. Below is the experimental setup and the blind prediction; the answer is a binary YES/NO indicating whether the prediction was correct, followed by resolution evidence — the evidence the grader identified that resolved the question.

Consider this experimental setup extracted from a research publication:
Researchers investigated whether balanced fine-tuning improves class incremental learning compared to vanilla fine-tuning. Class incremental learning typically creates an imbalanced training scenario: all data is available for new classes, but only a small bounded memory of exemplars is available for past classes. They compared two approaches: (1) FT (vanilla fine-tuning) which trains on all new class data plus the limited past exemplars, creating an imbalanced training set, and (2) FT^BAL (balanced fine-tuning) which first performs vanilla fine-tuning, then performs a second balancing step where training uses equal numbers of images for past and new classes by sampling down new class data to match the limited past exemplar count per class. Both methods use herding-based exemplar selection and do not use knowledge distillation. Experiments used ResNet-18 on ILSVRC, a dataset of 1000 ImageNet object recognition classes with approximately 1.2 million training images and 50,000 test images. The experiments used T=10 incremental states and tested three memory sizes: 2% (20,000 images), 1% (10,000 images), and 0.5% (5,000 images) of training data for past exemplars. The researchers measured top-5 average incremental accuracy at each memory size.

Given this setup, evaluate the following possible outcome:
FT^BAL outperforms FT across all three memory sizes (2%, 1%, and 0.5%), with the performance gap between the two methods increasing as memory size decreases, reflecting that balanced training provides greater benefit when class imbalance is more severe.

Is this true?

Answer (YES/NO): YES